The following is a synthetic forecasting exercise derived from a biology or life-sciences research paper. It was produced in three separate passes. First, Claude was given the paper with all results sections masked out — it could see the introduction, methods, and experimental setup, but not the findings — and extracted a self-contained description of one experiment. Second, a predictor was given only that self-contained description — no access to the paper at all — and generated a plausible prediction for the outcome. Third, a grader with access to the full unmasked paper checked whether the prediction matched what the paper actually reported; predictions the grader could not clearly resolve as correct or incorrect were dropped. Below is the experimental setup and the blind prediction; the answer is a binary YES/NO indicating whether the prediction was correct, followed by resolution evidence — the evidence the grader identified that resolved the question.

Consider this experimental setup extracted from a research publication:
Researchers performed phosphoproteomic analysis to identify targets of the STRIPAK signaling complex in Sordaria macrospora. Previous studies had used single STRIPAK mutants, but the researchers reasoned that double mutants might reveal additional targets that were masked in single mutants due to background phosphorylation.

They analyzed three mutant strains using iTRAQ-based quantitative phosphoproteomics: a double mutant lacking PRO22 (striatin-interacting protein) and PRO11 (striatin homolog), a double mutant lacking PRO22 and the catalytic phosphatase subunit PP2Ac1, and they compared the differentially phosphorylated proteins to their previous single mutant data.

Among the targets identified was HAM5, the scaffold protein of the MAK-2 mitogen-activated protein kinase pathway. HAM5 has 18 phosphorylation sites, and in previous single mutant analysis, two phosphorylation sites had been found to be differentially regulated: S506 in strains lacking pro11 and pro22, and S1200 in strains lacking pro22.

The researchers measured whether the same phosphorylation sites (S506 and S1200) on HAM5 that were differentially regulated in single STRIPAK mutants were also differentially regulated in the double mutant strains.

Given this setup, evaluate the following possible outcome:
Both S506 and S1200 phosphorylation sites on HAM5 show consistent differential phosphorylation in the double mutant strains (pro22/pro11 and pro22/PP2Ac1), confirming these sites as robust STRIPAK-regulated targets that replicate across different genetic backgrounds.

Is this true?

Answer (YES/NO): YES